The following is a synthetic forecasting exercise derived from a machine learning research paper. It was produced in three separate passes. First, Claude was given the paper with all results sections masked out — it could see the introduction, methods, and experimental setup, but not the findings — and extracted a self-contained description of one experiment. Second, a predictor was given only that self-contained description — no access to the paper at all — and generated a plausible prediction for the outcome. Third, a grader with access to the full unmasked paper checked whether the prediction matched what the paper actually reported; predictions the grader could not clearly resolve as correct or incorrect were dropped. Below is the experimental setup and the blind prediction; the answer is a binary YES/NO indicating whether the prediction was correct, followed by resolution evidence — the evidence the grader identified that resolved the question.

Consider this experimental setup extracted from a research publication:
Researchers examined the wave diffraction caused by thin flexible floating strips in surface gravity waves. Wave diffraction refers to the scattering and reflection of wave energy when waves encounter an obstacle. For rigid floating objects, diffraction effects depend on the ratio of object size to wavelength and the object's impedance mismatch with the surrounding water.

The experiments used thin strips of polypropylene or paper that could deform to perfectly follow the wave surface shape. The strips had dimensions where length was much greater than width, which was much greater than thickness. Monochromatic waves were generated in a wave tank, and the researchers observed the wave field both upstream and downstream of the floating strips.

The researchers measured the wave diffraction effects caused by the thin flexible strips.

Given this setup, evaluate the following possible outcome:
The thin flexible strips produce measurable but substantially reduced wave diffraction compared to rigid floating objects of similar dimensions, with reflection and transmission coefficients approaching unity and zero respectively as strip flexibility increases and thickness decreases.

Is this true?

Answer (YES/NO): NO